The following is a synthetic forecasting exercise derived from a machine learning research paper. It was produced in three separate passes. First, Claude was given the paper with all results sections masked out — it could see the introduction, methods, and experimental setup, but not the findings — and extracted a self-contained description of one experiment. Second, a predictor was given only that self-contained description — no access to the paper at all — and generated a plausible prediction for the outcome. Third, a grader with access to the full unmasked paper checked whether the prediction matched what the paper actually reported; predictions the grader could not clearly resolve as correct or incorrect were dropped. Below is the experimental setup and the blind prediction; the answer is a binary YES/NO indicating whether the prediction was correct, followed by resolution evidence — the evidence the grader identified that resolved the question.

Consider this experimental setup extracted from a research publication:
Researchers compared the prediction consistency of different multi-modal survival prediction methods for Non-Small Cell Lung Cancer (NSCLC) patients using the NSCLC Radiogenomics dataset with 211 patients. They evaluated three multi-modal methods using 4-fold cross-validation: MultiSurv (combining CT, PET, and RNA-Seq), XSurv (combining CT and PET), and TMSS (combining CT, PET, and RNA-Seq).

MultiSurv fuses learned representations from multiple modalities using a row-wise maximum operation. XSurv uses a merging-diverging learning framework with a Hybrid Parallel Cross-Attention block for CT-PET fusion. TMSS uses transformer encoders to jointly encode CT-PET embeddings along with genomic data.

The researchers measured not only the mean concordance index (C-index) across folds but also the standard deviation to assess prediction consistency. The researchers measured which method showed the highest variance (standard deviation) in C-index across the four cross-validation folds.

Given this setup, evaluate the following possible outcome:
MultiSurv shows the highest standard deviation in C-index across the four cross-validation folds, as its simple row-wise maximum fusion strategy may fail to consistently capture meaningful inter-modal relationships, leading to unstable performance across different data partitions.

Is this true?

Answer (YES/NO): YES